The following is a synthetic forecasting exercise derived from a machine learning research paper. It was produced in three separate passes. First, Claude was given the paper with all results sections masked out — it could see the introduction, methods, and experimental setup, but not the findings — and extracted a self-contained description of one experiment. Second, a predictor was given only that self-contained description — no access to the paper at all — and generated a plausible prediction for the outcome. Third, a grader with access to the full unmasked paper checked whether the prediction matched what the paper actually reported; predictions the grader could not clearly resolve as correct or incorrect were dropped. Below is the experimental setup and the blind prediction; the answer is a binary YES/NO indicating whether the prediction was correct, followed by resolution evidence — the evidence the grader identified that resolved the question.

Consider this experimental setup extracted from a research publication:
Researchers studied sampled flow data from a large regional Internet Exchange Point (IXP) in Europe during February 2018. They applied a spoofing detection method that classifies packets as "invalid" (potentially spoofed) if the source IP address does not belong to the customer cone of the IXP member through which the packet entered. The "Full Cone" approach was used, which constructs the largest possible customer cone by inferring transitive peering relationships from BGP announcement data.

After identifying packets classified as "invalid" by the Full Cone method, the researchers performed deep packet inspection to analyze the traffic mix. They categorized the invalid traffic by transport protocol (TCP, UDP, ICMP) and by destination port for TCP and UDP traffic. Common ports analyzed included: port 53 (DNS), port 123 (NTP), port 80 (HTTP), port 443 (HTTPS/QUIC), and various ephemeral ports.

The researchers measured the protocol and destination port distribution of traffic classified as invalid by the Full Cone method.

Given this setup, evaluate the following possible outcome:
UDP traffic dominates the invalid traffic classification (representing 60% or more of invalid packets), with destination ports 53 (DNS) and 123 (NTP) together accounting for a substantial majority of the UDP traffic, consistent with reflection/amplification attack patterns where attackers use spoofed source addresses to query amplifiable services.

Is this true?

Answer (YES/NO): NO